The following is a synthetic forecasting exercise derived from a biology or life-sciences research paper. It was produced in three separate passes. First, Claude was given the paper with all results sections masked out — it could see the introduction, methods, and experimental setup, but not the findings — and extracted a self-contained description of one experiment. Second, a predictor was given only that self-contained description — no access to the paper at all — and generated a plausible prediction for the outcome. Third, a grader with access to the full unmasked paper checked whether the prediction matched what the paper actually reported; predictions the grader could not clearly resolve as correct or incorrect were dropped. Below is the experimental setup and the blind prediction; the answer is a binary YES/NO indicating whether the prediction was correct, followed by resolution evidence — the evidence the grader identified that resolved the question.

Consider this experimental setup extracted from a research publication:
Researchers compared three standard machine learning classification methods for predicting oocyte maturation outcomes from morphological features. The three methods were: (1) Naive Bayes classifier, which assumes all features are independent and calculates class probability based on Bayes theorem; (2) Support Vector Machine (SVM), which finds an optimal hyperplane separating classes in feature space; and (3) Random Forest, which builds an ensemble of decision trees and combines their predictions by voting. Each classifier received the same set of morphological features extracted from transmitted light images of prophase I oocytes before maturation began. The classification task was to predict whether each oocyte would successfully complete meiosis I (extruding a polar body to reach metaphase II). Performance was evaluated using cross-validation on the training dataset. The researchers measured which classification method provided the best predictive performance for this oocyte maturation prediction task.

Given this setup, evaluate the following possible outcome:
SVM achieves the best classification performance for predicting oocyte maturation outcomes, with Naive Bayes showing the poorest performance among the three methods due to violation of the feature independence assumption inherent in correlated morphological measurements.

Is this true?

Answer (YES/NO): NO